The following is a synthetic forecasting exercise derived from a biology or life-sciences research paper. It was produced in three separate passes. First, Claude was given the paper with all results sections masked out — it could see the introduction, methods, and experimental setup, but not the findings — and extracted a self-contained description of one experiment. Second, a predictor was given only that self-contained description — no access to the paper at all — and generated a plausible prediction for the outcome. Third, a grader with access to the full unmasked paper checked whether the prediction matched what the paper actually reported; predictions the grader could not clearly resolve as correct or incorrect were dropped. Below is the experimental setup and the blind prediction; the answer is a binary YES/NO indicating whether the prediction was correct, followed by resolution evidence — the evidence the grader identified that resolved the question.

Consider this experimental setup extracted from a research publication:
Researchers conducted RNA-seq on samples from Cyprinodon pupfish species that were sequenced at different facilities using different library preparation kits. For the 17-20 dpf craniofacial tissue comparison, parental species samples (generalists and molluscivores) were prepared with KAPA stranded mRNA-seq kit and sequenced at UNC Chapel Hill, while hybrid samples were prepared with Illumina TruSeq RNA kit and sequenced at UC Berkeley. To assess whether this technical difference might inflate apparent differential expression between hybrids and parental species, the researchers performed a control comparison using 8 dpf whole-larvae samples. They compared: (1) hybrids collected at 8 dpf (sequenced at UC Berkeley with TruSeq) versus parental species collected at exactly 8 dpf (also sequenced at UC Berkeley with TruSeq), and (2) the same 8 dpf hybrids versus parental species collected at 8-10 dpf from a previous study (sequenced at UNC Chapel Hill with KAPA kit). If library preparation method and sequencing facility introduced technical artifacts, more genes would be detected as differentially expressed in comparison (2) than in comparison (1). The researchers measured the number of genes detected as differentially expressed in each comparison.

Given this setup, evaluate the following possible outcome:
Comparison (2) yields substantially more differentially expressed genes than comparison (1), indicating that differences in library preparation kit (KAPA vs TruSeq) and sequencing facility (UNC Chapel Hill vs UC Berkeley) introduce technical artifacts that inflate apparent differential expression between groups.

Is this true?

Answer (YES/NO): YES